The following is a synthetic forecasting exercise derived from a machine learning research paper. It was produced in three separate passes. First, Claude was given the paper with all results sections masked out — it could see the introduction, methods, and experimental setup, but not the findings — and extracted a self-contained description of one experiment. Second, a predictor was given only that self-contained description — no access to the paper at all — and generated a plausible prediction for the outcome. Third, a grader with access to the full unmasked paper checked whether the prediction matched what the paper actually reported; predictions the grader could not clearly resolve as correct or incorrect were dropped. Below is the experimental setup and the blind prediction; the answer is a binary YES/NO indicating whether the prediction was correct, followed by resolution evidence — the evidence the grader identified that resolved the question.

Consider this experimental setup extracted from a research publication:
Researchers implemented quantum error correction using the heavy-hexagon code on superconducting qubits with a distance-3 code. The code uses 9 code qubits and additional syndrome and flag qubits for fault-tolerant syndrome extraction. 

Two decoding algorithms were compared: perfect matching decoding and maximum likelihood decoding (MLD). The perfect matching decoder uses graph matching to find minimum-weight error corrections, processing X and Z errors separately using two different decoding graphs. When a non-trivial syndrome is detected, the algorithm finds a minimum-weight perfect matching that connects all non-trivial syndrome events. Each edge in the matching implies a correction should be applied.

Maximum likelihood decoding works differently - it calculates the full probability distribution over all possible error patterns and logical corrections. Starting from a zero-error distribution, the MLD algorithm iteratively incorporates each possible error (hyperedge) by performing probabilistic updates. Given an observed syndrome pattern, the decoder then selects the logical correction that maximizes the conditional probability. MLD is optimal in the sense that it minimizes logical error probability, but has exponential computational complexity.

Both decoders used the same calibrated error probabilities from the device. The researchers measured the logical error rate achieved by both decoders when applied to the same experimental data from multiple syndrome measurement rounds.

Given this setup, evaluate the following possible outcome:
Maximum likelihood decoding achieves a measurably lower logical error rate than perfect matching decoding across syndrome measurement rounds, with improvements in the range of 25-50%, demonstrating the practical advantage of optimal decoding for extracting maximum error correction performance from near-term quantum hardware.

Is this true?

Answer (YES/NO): YES